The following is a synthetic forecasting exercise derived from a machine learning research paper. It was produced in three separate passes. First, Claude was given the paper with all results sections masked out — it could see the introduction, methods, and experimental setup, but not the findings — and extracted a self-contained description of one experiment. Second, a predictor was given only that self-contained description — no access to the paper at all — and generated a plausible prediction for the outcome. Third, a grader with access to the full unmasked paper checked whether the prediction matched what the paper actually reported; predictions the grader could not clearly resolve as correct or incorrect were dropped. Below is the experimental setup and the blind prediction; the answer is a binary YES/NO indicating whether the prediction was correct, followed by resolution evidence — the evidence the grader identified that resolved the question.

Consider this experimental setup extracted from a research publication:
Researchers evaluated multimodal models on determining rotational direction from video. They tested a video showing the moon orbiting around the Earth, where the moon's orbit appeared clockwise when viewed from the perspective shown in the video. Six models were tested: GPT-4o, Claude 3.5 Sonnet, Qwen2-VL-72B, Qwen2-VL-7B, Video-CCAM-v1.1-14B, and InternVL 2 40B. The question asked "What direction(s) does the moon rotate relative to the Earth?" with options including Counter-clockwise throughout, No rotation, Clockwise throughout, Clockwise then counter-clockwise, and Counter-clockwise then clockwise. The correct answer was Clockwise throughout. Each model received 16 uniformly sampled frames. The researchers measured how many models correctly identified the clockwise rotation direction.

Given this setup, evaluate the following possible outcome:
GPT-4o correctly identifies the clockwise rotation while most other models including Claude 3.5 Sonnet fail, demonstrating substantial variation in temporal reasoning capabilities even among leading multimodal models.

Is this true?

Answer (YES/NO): NO